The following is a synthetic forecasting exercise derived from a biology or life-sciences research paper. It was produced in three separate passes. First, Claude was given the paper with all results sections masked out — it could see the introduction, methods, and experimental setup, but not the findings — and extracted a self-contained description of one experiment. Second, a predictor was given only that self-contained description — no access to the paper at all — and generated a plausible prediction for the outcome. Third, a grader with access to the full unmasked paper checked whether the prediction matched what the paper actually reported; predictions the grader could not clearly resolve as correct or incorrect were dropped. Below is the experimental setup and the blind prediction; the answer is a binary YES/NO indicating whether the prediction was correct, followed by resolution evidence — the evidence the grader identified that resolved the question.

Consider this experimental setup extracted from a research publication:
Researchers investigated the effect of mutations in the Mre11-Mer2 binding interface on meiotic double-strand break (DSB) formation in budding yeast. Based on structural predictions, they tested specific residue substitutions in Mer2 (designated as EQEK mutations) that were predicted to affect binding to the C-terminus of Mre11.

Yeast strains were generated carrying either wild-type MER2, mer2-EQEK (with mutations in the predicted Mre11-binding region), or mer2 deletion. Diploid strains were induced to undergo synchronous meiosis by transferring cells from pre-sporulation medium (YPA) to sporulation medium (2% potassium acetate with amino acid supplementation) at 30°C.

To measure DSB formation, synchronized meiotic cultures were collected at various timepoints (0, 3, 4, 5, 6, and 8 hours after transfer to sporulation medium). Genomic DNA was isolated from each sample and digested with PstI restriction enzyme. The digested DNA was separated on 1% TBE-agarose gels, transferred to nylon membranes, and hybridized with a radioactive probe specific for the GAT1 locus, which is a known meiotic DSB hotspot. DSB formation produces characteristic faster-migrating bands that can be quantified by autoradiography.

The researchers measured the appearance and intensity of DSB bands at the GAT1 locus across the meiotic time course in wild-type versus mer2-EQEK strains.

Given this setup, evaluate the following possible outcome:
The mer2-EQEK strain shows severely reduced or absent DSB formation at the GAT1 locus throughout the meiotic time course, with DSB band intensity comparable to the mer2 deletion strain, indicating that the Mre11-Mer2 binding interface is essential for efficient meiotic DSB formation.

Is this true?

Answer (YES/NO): YES